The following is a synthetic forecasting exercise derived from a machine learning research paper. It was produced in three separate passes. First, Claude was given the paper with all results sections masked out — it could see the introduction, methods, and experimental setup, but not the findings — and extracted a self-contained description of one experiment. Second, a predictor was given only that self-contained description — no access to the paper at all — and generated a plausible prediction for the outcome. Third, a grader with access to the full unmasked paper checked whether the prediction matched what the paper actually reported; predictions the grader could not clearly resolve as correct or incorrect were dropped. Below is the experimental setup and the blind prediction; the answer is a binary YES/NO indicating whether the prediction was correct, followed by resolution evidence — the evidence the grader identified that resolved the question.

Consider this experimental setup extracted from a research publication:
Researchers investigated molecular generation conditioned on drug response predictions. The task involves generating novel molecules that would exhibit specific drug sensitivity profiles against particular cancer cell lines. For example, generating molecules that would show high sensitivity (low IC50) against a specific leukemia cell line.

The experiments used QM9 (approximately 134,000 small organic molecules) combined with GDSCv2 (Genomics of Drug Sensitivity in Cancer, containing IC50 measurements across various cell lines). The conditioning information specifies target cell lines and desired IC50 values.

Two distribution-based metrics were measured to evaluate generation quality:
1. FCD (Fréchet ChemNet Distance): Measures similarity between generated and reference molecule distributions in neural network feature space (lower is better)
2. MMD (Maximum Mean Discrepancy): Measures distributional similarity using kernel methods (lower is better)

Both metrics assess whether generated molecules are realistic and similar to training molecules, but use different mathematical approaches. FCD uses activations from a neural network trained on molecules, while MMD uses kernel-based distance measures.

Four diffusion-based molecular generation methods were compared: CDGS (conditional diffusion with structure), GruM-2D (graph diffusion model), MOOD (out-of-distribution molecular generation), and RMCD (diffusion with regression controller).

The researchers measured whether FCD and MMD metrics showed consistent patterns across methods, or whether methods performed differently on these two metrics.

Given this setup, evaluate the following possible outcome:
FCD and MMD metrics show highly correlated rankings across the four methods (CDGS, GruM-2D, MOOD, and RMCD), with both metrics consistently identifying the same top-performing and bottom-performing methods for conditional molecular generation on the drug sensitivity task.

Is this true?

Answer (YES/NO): NO